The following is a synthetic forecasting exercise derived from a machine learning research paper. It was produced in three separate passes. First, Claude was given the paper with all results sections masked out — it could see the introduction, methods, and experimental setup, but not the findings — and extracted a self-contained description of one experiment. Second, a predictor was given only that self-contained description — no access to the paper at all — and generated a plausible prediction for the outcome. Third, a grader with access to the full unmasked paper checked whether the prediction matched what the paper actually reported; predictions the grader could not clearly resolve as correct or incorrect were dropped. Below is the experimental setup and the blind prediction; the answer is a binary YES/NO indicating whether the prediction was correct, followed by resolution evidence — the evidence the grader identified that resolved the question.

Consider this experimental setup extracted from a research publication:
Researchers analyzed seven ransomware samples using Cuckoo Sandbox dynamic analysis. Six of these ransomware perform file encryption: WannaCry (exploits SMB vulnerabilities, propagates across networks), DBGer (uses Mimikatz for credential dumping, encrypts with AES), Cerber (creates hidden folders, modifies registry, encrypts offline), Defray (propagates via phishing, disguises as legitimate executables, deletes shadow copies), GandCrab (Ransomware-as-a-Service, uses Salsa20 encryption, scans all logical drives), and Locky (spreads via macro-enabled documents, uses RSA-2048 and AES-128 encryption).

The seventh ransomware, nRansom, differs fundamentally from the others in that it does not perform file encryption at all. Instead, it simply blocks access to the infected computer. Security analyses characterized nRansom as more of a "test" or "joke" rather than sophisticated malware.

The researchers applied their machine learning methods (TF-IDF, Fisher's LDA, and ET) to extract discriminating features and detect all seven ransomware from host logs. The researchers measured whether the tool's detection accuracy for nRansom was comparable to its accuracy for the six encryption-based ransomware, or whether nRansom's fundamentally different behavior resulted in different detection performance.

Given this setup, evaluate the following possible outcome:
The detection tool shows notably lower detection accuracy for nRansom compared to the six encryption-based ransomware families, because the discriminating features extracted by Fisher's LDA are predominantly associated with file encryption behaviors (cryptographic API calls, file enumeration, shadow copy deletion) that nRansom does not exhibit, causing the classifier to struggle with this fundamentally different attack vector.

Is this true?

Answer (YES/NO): NO